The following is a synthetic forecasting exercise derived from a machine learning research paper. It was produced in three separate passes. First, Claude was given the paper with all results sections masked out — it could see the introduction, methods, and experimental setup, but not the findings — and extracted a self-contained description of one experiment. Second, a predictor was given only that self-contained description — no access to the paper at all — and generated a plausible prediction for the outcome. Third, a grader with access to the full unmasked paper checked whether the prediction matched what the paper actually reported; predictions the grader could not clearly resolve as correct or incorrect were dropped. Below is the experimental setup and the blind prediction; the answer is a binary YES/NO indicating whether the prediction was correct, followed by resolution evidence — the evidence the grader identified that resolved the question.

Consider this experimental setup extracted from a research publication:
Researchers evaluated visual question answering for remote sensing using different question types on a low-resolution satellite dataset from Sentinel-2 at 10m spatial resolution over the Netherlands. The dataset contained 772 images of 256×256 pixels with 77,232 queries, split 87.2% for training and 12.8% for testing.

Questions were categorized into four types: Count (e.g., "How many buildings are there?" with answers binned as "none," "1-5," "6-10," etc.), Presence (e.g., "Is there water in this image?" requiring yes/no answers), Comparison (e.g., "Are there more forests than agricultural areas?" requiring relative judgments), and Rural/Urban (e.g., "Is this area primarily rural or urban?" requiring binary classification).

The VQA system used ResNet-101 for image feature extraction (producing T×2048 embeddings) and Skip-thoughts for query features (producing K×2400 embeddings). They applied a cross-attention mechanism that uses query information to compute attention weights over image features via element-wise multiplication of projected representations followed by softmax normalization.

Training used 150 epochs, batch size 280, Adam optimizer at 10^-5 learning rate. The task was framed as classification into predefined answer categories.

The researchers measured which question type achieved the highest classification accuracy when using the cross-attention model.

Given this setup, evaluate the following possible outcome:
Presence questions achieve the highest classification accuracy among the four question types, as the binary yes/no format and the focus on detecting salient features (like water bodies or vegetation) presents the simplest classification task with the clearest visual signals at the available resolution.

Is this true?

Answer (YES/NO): NO